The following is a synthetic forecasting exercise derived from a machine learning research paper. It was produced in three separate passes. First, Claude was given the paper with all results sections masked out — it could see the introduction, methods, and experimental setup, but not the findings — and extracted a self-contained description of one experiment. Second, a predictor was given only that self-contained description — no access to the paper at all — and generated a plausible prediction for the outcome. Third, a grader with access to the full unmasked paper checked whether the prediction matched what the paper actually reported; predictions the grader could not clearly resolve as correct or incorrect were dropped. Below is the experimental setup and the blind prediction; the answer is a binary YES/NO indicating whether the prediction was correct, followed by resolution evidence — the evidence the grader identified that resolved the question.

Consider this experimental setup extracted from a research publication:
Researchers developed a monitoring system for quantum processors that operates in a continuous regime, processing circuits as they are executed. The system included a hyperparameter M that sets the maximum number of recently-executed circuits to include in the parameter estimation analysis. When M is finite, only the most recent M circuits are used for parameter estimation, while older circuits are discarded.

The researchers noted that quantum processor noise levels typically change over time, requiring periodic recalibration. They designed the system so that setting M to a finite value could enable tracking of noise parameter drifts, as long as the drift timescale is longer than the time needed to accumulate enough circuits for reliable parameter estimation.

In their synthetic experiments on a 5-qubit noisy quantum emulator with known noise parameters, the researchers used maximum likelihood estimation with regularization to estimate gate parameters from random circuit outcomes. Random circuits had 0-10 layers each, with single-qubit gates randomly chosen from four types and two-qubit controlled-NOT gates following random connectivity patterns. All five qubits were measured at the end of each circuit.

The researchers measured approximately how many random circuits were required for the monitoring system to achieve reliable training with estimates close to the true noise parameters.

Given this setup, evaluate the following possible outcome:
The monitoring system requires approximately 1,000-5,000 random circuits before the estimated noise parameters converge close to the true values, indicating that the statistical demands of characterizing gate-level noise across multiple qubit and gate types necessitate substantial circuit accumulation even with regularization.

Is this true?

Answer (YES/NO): NO